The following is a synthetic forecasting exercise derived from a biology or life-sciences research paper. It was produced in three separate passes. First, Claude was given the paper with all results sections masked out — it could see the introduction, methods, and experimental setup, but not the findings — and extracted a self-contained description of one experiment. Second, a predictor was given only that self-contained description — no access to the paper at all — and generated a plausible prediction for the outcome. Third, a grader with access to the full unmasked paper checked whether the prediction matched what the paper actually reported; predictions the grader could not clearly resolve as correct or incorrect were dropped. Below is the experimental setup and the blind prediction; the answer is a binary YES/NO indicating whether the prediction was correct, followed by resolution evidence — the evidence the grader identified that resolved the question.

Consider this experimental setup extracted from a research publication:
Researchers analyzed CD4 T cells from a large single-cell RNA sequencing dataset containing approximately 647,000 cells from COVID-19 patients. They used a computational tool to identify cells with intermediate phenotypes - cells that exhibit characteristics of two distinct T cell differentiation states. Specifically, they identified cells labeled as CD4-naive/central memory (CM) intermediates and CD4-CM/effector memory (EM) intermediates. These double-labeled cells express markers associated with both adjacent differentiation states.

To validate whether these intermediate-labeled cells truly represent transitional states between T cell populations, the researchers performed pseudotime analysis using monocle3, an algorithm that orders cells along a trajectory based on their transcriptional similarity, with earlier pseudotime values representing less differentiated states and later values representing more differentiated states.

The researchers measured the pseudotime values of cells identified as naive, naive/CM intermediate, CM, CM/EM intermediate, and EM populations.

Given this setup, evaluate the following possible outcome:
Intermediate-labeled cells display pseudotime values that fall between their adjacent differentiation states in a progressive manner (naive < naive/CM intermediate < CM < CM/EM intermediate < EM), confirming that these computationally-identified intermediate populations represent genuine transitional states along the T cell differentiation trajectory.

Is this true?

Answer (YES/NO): NO